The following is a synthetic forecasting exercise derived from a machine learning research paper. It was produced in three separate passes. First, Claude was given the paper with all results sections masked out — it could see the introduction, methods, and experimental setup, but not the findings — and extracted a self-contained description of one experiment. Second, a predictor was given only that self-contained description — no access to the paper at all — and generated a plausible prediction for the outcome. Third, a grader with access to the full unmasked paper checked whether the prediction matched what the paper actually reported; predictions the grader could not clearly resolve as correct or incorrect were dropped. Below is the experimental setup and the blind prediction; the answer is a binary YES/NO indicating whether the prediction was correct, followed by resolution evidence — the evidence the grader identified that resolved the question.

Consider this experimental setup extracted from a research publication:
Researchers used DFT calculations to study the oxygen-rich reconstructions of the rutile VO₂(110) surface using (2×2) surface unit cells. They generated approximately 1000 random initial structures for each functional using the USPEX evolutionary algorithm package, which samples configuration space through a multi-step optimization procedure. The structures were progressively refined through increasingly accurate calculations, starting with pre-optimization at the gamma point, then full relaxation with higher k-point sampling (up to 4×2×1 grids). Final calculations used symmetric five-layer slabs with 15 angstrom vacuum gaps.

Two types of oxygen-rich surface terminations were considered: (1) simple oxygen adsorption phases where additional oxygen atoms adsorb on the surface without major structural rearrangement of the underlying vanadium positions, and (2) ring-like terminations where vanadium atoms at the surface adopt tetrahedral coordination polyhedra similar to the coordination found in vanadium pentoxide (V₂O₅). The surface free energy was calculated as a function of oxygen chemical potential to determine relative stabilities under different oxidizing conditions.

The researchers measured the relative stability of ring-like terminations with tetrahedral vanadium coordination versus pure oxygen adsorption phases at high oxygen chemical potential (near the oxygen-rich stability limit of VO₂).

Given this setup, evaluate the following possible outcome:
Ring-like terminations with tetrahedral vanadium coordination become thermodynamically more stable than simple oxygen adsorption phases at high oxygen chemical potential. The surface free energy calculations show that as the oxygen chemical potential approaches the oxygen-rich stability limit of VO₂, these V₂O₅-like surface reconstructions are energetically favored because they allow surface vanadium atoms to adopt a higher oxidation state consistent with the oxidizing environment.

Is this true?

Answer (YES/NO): YES